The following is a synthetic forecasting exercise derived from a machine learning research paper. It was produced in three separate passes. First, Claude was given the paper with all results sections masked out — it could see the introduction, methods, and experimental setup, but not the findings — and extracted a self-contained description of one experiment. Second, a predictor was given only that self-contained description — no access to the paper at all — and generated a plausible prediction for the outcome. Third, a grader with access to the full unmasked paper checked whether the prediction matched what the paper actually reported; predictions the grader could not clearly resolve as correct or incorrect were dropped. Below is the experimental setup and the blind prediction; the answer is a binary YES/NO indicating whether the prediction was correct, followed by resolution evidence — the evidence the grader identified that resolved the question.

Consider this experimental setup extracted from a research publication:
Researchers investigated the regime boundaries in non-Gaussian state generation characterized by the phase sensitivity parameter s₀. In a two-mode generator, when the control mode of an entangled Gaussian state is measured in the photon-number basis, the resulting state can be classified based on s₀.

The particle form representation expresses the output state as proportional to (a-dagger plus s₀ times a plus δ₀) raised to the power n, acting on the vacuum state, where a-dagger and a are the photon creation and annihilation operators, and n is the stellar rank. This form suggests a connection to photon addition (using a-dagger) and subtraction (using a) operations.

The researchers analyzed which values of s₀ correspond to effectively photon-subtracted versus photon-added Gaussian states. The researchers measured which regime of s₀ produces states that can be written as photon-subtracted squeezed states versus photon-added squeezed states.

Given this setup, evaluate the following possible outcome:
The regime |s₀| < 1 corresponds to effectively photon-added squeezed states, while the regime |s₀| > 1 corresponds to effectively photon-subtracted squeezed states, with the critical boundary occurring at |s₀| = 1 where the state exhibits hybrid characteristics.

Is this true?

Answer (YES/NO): YES